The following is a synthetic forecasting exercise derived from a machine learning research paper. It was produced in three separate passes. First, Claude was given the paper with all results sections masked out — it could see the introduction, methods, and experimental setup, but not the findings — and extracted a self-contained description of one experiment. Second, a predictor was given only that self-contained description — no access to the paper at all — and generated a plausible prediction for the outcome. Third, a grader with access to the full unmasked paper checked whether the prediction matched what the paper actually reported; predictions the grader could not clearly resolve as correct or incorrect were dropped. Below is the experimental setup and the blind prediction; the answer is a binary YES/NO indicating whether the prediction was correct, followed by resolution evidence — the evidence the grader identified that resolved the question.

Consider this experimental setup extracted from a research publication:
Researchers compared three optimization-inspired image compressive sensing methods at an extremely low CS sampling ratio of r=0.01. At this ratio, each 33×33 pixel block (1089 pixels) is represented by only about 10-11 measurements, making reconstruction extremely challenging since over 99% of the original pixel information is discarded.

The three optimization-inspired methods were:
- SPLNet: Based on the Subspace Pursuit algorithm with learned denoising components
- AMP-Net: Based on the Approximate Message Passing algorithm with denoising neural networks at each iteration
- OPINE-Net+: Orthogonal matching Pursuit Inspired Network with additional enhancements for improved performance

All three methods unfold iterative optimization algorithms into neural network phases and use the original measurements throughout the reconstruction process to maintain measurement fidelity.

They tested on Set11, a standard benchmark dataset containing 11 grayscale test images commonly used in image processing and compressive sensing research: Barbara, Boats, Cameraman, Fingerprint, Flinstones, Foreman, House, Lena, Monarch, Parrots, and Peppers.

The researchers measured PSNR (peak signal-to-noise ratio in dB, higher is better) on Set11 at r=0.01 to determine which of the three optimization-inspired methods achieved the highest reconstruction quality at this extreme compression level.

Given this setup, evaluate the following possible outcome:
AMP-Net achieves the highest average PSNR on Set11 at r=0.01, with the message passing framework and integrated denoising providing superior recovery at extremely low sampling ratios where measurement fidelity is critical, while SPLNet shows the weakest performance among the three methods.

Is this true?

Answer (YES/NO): NO